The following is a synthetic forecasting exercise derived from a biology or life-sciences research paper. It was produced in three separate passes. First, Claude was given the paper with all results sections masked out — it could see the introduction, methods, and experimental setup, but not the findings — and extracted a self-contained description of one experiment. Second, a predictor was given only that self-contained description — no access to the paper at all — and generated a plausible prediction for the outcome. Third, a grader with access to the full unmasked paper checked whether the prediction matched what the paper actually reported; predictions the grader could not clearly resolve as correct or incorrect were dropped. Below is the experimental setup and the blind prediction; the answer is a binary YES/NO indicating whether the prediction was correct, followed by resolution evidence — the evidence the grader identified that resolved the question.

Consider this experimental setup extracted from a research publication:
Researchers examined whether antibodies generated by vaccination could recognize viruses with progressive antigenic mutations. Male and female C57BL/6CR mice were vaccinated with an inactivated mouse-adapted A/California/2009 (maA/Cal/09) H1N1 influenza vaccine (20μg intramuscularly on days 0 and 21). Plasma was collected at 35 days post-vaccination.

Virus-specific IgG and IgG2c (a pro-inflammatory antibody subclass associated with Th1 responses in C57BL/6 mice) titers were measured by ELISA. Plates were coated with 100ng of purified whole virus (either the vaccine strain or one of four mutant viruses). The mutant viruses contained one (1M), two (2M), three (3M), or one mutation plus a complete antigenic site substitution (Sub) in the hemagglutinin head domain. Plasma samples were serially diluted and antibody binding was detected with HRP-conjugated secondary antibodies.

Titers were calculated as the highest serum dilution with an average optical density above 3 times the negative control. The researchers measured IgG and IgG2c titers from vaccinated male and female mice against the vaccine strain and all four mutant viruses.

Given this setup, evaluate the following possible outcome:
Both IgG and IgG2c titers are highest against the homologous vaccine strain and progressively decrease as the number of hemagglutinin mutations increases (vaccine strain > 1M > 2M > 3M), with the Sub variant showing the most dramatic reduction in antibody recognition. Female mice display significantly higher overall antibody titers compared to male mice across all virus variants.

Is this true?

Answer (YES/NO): NO